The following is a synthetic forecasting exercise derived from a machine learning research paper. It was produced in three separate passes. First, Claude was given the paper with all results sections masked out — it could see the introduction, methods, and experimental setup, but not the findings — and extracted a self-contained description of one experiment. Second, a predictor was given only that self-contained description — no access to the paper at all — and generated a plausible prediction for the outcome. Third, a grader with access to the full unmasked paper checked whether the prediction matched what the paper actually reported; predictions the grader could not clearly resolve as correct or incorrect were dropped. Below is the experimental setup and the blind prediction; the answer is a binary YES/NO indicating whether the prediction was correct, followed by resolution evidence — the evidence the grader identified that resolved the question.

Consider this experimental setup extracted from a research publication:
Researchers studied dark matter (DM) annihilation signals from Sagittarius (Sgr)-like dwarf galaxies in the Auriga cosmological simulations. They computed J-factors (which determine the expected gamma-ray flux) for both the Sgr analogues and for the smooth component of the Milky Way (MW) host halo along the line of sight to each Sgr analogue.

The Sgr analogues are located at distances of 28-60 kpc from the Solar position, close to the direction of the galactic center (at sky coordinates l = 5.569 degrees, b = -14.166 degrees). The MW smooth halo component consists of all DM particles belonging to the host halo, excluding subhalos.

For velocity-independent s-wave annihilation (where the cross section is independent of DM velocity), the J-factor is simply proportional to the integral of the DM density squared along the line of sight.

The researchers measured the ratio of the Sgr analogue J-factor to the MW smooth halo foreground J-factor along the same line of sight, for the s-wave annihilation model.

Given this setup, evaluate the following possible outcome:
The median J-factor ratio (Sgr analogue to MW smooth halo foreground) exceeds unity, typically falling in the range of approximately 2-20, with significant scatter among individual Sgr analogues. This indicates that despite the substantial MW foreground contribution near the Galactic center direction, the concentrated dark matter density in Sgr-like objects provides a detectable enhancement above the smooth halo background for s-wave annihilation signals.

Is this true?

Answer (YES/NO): NO